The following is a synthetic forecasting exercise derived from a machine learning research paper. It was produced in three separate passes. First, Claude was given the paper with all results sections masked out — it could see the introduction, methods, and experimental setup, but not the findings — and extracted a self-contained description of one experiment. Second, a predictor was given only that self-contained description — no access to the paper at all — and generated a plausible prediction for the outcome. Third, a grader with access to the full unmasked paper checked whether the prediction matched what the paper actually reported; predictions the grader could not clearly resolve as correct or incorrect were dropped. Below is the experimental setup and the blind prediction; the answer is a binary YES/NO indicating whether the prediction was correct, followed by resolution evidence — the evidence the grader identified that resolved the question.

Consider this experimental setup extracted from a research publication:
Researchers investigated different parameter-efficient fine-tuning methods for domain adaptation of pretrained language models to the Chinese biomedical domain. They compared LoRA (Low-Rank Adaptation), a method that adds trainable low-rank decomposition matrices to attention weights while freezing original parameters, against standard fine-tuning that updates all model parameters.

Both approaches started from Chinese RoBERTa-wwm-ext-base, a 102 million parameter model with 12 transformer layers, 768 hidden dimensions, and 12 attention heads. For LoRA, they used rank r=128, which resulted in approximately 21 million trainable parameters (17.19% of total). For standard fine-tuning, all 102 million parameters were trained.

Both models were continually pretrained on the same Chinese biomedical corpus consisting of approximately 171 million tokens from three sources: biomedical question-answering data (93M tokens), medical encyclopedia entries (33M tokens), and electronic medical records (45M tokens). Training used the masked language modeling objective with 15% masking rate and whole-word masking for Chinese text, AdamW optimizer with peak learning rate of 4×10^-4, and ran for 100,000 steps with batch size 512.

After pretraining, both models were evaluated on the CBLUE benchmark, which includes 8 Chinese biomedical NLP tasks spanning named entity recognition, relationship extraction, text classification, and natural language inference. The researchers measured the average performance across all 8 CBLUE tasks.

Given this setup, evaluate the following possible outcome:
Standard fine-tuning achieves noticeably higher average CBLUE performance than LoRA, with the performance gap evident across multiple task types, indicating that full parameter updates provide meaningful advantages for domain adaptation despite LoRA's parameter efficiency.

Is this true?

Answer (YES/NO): NO